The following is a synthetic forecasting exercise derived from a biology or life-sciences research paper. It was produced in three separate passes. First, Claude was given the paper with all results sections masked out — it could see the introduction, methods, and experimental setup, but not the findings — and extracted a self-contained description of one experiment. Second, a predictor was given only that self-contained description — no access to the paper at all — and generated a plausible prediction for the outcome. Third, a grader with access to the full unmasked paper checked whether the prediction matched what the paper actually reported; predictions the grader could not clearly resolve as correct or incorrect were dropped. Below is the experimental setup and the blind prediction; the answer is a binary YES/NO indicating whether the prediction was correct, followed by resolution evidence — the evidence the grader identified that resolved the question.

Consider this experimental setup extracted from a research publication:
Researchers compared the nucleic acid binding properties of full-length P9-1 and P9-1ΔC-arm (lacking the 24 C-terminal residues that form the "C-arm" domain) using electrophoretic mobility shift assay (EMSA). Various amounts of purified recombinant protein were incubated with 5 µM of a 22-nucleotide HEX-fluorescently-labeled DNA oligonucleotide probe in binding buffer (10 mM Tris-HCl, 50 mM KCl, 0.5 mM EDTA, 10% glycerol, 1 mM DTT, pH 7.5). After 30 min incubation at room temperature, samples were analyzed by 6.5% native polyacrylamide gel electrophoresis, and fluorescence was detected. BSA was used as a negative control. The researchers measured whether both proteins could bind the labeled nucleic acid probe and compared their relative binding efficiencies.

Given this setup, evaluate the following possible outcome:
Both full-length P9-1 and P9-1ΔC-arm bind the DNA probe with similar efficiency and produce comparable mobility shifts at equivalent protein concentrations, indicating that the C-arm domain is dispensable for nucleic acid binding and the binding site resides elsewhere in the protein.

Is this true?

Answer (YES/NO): NO